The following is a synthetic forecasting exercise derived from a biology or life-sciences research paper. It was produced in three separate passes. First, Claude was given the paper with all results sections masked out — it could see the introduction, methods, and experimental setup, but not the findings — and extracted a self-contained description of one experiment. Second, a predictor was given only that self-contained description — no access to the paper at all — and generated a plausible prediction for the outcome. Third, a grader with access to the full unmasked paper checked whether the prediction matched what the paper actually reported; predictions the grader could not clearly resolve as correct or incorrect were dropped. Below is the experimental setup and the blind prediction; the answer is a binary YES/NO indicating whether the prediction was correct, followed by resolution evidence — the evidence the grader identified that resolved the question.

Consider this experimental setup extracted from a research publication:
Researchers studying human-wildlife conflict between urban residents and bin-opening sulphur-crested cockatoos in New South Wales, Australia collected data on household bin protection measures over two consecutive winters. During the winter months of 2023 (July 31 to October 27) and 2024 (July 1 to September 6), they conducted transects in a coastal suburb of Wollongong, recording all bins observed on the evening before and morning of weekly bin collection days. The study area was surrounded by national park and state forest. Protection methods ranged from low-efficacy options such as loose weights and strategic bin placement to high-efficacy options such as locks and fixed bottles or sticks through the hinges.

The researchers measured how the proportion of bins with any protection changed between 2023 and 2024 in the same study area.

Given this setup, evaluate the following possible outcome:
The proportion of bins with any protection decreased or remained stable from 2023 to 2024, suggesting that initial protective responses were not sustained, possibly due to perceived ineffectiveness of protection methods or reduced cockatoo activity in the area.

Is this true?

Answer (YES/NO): NO